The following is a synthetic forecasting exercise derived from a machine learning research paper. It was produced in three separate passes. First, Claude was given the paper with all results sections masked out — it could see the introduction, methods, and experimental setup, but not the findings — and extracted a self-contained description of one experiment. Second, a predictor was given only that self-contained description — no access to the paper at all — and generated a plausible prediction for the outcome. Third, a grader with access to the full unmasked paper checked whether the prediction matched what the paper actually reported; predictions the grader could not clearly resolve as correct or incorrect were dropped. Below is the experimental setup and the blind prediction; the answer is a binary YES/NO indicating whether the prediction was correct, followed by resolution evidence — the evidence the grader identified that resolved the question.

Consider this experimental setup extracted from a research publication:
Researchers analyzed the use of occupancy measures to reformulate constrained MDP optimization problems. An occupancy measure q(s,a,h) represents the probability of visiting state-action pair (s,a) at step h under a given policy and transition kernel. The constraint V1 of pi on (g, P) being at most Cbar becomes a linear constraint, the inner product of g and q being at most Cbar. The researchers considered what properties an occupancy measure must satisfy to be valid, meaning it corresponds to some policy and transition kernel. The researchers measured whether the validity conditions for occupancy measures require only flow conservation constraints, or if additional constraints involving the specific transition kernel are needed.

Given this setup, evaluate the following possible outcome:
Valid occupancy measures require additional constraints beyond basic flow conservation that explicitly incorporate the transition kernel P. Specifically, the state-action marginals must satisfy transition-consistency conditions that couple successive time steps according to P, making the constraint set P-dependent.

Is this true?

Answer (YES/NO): YES